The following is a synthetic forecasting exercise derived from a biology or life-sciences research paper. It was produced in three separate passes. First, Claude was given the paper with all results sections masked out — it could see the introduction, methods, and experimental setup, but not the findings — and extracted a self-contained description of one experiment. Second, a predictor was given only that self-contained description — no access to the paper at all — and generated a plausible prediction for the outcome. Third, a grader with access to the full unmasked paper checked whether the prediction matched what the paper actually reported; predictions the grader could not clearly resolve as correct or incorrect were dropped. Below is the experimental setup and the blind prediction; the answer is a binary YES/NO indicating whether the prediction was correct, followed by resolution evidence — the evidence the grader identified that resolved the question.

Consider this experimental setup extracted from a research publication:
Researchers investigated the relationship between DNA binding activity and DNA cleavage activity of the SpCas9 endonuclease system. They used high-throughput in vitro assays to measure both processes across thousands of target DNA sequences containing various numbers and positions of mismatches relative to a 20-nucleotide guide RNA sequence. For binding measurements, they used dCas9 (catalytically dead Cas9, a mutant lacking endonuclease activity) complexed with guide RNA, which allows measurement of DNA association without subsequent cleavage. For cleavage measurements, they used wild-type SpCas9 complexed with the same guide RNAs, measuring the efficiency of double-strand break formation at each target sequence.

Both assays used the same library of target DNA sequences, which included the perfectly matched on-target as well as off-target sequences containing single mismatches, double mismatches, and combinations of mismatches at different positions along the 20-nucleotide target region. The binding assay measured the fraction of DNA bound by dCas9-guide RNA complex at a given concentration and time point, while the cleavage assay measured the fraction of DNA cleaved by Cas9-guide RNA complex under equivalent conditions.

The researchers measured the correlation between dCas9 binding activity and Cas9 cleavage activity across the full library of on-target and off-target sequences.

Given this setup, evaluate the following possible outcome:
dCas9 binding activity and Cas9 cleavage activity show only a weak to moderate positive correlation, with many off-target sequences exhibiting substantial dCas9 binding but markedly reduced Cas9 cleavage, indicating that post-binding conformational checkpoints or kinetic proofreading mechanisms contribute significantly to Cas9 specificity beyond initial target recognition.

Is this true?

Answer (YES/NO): YES